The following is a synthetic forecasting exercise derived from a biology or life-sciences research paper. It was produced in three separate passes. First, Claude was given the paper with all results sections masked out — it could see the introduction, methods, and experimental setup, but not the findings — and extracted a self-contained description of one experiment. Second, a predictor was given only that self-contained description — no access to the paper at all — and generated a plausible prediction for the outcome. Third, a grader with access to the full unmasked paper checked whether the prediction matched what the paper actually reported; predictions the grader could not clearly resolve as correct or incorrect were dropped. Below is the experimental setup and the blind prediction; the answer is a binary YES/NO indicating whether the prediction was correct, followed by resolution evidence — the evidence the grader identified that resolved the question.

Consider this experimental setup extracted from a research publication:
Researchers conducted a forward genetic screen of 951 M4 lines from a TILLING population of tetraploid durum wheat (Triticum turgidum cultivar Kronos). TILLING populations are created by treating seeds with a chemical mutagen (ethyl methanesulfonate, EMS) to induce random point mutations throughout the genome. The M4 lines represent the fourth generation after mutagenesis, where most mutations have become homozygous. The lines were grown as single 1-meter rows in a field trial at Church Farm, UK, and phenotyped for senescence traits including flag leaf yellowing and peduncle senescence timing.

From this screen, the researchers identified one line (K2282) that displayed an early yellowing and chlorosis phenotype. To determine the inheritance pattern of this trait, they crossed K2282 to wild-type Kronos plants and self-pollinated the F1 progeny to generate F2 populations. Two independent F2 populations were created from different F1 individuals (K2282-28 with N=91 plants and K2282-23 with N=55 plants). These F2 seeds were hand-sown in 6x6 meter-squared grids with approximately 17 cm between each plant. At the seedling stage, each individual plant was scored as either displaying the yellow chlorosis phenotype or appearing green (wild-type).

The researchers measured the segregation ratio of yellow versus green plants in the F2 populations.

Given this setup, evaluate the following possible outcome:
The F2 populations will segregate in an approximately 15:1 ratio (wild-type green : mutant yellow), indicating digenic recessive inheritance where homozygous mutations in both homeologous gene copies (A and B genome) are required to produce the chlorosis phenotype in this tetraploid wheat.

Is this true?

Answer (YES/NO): NO